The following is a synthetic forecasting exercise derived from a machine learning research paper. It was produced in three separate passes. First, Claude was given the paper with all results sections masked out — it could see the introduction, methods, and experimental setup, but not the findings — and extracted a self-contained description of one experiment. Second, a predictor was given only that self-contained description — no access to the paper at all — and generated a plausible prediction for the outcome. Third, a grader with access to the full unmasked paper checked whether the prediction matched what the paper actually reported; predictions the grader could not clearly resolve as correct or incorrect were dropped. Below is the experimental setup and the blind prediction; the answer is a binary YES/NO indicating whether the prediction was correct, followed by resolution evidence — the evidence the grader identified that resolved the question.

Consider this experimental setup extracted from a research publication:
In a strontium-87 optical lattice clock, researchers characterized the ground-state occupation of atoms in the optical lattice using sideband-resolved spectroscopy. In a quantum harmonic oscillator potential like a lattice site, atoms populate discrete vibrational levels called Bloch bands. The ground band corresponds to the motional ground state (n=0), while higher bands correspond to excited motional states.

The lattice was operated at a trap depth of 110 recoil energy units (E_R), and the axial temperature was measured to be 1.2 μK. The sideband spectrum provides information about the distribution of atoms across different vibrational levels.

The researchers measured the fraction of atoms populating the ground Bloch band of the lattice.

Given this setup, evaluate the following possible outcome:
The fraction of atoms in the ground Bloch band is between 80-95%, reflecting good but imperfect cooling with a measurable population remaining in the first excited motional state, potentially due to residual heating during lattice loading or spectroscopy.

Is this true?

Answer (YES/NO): NO